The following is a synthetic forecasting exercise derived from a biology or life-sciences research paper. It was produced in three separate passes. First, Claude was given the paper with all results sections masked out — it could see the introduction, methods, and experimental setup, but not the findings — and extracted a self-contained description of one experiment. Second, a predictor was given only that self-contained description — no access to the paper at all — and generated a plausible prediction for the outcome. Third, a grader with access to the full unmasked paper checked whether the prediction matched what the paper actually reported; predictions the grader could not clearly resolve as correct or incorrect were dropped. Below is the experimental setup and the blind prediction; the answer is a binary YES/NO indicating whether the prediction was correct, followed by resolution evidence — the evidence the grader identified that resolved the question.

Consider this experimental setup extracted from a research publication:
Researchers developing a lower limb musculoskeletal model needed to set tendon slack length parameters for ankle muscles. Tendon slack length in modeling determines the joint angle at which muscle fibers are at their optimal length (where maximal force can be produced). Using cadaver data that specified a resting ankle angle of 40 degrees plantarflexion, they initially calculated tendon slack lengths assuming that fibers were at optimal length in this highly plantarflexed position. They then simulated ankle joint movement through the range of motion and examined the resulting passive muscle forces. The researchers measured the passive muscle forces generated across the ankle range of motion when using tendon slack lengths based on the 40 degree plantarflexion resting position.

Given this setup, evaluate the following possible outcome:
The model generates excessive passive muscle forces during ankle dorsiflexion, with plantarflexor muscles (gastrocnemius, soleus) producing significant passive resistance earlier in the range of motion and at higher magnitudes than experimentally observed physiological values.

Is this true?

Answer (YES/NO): YES